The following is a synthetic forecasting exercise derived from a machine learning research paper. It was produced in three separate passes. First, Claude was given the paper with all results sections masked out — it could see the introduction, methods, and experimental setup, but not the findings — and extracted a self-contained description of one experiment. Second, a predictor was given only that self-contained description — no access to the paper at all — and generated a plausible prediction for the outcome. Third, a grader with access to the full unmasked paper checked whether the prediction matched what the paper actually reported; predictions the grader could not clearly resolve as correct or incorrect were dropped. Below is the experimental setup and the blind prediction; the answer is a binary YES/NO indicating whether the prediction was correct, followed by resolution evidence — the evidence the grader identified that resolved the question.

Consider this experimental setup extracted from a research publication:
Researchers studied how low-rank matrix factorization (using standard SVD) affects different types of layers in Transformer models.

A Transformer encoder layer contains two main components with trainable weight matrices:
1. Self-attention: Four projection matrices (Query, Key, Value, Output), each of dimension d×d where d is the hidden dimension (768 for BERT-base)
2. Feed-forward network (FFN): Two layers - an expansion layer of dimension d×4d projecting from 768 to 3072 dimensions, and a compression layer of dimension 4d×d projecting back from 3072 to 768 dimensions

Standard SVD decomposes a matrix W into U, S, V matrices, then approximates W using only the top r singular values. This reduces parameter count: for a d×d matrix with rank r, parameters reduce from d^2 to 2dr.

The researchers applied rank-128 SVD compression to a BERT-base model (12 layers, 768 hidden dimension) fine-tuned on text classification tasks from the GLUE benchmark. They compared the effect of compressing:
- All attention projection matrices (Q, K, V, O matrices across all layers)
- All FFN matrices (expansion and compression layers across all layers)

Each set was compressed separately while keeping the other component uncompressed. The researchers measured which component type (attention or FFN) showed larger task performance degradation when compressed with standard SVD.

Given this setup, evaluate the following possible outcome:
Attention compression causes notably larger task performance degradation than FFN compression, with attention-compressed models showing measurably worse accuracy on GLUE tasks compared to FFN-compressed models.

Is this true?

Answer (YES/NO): NO